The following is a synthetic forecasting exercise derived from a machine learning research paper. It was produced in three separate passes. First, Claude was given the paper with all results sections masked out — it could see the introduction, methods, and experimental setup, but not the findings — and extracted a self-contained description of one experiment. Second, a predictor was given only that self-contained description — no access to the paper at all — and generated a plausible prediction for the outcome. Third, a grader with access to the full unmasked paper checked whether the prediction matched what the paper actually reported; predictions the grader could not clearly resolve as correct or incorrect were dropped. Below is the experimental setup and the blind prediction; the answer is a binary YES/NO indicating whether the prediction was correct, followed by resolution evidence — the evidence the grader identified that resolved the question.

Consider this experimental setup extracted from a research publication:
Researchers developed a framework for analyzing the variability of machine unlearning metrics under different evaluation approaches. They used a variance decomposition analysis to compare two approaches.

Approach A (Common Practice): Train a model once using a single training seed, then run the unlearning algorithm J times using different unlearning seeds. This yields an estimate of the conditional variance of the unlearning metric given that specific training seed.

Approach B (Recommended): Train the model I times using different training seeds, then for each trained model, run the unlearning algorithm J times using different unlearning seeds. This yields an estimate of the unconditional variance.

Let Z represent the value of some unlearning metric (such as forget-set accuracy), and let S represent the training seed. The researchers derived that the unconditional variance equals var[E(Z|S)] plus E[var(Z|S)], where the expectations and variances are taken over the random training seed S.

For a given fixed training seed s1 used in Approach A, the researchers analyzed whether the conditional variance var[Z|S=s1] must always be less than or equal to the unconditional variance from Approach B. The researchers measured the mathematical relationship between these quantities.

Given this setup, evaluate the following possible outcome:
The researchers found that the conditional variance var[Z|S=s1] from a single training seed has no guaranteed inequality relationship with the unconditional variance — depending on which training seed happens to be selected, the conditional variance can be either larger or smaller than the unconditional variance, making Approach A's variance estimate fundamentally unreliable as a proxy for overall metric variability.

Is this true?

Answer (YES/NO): YES